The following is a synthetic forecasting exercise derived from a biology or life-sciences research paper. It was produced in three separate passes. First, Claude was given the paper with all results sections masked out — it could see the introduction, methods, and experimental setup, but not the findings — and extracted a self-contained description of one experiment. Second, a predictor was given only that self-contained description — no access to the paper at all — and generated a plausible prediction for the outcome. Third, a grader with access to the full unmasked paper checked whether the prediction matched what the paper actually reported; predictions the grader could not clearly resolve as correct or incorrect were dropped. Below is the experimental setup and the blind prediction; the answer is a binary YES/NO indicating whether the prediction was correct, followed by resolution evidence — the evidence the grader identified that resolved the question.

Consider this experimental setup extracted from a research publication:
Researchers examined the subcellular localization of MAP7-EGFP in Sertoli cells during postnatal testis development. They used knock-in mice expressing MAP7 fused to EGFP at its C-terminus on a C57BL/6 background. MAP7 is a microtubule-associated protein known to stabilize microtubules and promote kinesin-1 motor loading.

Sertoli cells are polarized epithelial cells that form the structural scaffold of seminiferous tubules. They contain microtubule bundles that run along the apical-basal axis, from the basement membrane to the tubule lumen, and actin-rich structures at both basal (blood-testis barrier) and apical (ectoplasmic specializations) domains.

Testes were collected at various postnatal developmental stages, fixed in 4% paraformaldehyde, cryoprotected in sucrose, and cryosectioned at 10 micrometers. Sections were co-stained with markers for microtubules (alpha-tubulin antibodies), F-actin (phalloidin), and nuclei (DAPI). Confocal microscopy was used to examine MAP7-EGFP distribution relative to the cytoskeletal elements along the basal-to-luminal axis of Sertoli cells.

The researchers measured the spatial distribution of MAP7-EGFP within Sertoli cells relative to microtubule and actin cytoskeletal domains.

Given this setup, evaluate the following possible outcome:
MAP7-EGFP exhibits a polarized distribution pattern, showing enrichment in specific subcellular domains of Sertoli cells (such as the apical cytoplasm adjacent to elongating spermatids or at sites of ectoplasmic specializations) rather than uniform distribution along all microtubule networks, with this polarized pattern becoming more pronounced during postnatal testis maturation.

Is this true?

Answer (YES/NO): YES